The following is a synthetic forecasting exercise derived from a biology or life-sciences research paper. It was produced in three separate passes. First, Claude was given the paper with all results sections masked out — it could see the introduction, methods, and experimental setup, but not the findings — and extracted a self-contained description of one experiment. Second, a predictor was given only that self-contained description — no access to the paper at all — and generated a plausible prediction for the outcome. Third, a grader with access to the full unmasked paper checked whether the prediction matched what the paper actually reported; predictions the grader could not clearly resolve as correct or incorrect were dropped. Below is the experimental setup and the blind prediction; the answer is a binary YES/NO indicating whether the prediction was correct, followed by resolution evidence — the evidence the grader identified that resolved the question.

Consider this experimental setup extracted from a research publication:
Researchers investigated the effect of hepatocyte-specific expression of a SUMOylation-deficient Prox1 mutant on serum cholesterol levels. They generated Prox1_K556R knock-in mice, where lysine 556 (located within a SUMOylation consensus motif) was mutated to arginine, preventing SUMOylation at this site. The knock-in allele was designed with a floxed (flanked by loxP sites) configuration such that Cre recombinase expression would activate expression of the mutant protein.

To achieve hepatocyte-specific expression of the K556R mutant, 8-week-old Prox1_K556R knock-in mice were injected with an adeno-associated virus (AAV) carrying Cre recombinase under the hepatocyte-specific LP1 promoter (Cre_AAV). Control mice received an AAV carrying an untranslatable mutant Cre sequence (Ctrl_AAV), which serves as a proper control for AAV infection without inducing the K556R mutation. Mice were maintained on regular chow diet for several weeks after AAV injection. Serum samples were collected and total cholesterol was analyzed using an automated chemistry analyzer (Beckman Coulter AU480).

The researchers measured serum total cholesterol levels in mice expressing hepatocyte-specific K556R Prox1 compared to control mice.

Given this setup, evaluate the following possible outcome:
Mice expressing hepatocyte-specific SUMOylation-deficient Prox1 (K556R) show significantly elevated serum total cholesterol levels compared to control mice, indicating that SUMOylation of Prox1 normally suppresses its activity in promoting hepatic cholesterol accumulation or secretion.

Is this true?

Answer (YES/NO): NO